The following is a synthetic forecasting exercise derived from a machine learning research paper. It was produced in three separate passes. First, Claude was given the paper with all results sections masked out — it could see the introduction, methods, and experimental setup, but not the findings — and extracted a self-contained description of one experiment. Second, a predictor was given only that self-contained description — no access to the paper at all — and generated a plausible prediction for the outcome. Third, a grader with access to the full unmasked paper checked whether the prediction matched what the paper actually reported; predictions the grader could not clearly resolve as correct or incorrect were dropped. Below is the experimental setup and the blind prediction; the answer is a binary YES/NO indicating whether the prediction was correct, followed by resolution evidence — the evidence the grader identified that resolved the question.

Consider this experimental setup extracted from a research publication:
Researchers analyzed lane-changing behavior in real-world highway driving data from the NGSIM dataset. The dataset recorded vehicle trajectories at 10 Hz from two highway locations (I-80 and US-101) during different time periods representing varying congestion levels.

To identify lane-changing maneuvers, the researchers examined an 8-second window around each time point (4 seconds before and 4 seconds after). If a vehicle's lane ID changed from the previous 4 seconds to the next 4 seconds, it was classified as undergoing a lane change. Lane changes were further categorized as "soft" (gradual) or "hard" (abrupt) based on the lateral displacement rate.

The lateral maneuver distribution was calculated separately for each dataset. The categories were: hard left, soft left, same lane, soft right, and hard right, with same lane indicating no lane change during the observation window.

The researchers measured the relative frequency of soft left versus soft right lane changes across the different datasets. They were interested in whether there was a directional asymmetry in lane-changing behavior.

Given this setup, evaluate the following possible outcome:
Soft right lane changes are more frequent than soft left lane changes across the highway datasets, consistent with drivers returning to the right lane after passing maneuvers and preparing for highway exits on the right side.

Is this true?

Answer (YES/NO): YES